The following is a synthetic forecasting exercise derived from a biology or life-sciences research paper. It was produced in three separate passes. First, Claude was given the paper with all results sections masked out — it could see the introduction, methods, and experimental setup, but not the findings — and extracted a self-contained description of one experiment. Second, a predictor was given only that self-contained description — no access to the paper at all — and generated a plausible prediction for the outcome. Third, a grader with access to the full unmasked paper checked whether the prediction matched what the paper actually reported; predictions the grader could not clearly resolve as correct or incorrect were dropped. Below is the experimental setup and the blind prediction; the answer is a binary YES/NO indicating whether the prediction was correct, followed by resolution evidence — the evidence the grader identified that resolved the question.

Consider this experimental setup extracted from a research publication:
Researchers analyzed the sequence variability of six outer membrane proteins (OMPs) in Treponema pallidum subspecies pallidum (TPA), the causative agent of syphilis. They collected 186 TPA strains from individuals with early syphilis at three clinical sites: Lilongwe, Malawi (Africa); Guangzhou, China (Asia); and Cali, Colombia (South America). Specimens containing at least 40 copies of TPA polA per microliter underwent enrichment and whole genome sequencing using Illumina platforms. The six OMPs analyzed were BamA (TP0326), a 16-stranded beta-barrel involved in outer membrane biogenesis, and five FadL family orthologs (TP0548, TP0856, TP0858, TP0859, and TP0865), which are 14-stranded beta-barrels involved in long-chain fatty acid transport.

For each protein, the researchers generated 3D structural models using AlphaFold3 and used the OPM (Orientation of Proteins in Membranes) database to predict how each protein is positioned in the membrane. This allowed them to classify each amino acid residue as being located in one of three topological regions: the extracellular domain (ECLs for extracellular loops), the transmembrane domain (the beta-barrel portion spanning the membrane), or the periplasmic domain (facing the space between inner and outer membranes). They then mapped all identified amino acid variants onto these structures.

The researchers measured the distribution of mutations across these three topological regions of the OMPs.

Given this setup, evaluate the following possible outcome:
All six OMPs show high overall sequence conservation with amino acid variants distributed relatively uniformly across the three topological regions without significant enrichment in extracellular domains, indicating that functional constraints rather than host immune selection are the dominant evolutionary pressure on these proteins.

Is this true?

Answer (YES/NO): NO